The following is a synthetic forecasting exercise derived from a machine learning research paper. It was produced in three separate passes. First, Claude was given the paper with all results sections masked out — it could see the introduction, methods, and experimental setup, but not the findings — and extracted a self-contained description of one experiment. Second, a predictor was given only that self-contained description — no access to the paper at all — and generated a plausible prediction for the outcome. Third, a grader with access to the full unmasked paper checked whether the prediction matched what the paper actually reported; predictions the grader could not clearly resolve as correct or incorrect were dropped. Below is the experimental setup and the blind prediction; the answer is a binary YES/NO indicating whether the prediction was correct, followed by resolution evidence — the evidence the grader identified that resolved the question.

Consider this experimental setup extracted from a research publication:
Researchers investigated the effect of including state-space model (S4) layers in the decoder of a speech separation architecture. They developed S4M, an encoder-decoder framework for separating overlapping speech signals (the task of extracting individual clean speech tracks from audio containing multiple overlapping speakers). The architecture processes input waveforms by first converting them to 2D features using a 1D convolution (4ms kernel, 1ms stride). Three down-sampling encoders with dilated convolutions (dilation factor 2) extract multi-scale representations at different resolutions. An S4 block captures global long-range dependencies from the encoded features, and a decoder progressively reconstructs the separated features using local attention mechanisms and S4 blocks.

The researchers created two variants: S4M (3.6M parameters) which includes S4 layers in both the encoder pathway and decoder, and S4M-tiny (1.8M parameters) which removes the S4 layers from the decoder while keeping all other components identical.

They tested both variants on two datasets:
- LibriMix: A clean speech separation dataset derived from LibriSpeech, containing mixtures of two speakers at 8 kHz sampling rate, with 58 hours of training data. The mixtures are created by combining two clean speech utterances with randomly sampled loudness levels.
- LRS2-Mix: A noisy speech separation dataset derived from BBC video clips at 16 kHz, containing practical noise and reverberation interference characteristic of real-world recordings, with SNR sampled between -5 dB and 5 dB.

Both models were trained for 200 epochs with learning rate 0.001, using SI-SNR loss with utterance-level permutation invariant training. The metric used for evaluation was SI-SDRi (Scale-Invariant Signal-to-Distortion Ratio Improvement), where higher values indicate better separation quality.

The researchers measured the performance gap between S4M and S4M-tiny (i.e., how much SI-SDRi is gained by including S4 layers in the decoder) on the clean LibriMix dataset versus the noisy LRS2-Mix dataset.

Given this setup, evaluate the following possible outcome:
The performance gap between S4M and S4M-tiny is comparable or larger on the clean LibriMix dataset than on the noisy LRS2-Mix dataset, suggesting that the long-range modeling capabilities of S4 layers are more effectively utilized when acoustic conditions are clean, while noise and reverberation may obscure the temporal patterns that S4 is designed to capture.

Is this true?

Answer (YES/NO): NO